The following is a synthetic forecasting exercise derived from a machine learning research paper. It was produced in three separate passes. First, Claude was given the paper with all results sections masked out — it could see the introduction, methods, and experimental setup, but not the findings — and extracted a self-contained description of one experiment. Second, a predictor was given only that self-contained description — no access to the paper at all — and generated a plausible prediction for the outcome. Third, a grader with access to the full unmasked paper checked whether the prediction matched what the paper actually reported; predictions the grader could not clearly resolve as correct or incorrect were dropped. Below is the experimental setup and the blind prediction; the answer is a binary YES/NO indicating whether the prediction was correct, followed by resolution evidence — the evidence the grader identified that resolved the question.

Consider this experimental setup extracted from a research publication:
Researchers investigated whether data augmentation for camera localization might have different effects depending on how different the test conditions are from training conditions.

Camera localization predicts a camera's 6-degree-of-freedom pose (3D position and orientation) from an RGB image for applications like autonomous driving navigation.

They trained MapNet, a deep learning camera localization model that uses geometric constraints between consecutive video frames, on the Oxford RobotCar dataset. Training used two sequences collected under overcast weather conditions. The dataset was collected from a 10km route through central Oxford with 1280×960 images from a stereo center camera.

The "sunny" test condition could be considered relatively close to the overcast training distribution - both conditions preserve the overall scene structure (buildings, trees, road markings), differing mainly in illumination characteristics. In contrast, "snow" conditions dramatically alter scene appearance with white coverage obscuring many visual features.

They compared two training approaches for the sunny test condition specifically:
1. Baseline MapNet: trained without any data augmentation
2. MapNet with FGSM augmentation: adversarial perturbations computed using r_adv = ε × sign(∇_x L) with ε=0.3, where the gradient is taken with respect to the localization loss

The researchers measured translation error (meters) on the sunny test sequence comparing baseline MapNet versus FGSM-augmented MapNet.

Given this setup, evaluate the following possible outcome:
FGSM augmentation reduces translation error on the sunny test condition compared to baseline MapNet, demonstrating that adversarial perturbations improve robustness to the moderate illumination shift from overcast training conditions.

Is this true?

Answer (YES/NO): NO